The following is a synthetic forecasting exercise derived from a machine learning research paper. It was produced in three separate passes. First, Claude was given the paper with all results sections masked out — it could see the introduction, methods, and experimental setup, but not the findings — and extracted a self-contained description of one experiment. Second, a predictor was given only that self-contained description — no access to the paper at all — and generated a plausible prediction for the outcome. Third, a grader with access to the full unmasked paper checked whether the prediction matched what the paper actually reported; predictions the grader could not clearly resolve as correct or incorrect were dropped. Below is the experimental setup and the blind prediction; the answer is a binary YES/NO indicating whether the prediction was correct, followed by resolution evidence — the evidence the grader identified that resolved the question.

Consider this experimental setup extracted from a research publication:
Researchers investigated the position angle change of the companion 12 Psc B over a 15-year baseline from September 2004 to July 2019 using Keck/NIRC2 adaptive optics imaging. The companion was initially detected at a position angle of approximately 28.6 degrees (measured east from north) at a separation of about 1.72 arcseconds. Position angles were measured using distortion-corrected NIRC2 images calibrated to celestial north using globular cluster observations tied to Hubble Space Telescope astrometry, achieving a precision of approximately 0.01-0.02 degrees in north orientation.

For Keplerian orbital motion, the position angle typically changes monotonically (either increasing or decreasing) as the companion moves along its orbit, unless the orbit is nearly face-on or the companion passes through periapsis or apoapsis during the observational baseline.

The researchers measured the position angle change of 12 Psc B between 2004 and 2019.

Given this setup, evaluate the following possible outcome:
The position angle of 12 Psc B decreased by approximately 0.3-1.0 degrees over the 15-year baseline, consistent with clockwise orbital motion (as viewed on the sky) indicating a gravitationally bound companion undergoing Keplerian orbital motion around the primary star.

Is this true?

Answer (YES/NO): NO